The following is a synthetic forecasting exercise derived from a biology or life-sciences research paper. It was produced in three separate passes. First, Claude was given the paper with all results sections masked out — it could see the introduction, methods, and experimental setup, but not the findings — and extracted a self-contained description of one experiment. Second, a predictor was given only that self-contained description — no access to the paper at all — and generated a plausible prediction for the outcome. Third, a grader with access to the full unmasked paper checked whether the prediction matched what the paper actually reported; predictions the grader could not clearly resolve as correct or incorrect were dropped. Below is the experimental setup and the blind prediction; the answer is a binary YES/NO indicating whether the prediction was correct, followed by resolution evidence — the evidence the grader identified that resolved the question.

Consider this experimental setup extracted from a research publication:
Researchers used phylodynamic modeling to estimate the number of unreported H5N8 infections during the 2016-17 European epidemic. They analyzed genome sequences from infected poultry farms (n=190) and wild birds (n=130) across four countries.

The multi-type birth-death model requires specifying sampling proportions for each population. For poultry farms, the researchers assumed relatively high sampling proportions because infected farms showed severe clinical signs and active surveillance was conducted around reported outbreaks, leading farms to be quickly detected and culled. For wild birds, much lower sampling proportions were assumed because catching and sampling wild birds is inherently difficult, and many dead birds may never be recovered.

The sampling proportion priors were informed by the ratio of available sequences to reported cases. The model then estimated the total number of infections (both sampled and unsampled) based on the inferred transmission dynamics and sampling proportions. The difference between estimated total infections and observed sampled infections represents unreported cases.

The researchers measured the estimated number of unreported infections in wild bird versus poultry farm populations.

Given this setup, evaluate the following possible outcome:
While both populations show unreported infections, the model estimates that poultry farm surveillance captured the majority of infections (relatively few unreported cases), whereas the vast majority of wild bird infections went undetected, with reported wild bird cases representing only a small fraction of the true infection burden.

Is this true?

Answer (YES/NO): YES